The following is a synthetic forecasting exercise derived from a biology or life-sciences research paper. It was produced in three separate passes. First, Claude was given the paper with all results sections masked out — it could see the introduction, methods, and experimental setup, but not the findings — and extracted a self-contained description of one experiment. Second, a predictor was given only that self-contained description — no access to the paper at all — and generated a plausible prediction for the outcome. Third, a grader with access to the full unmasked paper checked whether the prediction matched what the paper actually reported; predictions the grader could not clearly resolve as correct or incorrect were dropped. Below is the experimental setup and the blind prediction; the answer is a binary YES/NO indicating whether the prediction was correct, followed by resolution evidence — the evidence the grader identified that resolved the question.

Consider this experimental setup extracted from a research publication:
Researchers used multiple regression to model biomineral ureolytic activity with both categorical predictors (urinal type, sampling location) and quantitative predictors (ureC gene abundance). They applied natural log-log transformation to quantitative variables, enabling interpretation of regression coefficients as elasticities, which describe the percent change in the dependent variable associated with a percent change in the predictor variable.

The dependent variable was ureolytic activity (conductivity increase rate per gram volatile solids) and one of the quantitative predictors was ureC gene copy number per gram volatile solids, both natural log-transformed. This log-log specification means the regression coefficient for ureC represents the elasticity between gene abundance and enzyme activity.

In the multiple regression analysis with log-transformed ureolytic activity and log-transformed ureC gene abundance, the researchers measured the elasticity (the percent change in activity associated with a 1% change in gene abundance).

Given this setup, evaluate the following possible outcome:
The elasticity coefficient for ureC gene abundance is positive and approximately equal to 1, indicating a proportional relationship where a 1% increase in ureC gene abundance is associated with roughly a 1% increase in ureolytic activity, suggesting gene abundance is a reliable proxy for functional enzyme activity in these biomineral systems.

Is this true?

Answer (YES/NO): NO